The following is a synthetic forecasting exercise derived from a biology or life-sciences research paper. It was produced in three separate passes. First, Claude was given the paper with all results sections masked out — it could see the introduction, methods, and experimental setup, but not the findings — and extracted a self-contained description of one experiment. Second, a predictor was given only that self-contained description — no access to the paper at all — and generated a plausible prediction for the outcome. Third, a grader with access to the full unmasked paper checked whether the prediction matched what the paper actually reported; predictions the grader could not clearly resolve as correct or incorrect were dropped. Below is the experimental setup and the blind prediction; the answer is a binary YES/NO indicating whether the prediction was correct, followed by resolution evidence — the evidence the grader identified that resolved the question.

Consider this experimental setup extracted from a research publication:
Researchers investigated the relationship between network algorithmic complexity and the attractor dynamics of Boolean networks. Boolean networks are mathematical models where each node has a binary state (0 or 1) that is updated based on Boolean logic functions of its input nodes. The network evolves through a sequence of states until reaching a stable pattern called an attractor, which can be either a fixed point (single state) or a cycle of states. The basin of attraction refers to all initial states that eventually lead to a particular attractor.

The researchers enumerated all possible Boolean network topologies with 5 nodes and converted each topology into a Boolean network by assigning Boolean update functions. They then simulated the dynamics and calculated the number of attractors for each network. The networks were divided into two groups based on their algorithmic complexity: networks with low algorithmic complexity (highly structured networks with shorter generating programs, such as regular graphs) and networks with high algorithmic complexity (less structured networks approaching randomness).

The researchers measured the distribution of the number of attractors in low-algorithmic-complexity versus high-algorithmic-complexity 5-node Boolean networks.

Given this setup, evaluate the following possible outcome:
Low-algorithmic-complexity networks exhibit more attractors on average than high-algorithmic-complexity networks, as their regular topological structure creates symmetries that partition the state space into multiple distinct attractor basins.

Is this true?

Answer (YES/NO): NO